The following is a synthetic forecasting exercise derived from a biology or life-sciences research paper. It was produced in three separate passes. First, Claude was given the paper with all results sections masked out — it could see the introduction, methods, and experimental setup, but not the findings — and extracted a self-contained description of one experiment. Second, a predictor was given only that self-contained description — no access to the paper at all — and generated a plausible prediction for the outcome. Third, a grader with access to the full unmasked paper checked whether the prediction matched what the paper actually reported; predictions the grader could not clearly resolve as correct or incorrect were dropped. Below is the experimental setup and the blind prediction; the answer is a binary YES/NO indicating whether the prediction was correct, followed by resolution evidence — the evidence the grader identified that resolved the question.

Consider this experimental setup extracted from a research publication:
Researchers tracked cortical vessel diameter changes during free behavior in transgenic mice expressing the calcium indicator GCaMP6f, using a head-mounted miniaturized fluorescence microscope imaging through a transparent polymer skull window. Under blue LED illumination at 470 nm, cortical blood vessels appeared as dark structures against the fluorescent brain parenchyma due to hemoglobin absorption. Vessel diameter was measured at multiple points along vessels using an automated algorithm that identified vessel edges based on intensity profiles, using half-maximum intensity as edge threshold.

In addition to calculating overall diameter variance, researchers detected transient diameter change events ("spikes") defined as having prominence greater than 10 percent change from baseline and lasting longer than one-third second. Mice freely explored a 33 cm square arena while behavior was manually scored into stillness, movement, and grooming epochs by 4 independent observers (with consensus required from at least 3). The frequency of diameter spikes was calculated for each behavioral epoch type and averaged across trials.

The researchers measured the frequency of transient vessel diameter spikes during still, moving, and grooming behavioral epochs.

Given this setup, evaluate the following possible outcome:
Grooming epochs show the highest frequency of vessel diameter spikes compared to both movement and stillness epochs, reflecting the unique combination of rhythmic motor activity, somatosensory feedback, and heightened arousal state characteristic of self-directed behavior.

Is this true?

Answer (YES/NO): NO